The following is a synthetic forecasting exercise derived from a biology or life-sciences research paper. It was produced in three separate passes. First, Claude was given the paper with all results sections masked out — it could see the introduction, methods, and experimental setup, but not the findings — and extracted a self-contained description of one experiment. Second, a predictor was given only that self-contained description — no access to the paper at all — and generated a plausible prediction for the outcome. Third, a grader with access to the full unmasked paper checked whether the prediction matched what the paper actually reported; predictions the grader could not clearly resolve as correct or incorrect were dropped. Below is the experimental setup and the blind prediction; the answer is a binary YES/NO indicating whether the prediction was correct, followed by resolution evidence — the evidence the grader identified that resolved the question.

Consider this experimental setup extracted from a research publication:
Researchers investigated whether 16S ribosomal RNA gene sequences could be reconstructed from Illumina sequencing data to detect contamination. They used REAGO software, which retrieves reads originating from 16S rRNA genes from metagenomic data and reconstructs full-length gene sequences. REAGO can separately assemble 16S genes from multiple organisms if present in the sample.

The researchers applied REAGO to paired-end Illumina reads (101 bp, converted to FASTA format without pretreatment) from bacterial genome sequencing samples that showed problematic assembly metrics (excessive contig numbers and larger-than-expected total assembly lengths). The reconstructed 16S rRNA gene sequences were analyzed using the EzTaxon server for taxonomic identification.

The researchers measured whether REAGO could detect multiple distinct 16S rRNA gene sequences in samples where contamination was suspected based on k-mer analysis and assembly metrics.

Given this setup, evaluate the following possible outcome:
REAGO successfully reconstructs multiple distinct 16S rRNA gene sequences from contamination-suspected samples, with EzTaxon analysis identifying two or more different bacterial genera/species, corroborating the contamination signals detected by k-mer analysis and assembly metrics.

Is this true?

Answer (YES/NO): NO